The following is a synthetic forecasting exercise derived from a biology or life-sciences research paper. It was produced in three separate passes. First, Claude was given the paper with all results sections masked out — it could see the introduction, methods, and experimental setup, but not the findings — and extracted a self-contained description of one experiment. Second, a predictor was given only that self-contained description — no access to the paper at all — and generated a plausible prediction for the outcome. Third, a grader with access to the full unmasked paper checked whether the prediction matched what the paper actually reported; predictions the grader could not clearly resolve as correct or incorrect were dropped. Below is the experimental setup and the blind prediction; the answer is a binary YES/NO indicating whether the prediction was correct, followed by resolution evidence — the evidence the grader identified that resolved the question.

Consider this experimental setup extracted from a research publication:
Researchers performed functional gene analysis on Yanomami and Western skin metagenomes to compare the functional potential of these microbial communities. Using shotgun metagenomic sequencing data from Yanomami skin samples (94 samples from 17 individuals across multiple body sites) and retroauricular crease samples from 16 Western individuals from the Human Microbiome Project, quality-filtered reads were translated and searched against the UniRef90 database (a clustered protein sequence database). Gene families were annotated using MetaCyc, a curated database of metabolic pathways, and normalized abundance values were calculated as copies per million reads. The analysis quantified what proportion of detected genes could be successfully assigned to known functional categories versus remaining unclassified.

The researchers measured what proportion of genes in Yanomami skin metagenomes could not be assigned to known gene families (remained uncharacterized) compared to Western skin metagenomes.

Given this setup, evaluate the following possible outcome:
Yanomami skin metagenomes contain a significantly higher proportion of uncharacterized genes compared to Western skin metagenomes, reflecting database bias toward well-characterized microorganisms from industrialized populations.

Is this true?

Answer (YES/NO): YES